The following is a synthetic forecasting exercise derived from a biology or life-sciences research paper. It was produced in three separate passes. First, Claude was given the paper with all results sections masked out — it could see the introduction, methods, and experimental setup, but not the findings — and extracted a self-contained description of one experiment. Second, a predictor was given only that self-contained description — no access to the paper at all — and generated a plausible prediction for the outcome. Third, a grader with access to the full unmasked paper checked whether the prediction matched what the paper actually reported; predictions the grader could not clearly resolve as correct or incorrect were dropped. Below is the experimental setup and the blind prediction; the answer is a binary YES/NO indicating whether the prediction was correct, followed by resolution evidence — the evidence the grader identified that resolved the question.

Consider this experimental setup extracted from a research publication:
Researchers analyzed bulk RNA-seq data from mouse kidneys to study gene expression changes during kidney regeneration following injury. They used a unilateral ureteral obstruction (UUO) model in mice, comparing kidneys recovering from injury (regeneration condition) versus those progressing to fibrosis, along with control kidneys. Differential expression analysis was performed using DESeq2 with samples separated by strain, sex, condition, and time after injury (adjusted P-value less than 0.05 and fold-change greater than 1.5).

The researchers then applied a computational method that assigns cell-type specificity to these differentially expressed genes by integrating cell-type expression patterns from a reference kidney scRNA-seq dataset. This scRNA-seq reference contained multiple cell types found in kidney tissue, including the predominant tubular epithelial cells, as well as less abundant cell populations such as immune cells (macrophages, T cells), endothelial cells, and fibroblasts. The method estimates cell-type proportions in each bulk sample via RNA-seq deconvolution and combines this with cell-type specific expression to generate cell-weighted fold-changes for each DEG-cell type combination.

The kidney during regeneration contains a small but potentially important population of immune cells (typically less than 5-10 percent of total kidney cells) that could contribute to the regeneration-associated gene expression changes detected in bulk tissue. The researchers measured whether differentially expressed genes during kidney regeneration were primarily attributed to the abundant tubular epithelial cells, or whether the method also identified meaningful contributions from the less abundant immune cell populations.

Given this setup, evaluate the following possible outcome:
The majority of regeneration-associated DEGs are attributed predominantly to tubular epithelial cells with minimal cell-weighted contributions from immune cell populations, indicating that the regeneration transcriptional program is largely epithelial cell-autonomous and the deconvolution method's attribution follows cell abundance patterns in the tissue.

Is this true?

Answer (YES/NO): NO